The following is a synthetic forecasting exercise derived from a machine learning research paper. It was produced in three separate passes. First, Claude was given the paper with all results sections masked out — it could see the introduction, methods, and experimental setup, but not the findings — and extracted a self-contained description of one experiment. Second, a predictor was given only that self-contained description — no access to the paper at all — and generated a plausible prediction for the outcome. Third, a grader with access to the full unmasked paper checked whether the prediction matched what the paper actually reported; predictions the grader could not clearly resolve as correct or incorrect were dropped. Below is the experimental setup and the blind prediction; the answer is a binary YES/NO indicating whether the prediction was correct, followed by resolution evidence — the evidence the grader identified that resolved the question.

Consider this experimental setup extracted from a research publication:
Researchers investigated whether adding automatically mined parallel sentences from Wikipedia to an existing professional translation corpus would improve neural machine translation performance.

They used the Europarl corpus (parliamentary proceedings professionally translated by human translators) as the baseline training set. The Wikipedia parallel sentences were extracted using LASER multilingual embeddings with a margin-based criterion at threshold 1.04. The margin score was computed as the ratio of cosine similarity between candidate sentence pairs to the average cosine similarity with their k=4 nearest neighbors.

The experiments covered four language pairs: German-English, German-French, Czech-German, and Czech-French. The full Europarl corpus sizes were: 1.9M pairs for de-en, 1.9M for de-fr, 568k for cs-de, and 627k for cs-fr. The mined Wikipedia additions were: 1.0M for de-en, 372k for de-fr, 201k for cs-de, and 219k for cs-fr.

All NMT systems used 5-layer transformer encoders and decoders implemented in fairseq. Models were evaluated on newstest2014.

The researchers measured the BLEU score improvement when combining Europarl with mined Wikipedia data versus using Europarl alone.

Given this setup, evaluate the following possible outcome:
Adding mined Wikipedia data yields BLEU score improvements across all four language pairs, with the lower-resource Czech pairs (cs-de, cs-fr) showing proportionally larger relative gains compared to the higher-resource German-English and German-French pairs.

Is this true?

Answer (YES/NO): NO